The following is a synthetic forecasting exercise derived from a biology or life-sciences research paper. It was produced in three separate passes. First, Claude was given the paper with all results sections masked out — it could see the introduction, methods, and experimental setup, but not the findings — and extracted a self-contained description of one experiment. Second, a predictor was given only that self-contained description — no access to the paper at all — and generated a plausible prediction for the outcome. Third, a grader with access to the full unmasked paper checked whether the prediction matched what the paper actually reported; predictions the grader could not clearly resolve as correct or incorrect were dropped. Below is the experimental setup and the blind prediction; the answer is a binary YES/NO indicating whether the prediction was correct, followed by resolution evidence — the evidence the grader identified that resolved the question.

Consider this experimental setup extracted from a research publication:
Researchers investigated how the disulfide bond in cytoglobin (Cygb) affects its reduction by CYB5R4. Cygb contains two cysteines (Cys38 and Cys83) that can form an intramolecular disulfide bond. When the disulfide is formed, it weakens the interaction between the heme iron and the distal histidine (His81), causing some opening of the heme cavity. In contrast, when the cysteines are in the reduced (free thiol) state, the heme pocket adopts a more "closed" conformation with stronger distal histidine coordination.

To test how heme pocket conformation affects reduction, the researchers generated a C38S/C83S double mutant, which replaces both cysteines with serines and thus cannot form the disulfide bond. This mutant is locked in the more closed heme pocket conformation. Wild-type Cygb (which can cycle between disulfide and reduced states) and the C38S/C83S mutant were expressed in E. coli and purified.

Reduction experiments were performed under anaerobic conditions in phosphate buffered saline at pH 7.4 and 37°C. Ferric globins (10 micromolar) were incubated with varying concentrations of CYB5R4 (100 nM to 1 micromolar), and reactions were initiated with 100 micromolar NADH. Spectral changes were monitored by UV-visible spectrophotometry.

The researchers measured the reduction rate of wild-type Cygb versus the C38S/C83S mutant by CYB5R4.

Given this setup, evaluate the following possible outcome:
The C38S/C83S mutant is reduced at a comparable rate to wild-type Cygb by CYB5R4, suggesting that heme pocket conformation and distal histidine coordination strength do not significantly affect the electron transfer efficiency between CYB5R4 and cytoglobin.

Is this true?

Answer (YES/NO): NO